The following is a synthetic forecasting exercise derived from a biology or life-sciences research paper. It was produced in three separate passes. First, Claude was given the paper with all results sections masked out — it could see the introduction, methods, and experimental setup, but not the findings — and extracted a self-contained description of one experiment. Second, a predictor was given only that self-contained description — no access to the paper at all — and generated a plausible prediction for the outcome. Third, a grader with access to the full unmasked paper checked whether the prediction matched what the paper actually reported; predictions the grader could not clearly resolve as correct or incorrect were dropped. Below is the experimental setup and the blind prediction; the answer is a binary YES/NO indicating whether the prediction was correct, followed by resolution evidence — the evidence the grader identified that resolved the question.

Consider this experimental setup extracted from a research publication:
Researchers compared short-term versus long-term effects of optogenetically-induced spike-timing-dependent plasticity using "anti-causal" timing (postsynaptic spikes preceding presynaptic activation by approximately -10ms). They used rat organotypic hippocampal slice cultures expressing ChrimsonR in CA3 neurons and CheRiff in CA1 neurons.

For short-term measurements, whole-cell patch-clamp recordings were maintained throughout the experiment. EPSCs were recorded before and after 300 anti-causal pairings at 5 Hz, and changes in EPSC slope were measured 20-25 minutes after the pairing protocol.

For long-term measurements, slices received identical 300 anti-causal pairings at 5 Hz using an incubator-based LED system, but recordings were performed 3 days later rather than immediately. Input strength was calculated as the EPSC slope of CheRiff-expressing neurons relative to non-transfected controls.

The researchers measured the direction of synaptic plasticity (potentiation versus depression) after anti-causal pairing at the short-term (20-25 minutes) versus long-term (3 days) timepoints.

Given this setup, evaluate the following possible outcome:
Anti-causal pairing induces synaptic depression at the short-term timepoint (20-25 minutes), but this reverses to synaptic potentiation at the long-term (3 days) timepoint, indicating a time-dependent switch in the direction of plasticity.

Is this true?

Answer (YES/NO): YES